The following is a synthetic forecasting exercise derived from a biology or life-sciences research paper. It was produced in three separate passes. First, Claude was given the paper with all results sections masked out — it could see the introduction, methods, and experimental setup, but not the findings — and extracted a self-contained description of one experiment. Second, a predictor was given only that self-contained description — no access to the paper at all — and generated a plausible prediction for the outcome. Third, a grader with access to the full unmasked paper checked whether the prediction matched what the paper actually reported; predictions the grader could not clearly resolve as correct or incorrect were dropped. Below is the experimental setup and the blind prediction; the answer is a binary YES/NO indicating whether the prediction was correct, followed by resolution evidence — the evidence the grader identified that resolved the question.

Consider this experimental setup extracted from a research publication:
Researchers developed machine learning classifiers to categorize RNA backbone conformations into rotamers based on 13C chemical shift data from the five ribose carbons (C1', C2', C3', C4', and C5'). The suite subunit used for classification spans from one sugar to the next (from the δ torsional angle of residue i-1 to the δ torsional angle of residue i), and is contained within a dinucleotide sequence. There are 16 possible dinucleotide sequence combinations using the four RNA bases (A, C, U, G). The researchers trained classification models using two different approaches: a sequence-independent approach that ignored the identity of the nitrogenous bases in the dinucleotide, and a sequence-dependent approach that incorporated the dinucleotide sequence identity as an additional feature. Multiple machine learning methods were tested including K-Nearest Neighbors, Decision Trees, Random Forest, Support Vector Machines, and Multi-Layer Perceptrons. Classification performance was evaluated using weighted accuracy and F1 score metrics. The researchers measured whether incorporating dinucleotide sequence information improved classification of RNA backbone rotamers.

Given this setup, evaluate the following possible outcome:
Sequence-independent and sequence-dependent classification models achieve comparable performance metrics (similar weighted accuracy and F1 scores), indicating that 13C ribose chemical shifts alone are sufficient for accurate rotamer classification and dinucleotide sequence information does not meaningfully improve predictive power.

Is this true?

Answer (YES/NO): NO